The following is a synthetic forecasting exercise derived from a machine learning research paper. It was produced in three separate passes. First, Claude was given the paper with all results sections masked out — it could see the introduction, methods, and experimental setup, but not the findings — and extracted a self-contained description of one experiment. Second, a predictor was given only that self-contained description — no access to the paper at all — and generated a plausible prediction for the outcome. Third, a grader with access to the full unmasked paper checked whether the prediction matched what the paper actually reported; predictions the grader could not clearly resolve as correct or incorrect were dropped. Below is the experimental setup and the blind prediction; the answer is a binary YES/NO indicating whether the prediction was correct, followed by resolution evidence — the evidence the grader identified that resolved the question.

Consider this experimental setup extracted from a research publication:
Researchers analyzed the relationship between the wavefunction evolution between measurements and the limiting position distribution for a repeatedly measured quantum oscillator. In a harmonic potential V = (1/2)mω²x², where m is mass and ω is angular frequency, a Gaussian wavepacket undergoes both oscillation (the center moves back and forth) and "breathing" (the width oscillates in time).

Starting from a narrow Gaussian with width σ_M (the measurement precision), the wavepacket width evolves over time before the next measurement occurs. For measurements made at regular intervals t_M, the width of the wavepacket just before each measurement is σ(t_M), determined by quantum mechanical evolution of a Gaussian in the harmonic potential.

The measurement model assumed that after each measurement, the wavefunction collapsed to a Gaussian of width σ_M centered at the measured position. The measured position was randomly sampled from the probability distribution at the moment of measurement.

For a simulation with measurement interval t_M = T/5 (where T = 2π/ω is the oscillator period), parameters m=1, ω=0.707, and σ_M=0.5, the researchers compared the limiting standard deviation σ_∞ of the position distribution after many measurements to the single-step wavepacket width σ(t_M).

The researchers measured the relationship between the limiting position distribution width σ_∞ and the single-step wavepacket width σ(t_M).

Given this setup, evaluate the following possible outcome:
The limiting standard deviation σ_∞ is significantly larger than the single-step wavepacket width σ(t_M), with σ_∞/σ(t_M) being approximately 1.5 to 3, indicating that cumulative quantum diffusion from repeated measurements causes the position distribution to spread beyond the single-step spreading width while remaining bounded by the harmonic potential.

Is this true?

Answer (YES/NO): NO